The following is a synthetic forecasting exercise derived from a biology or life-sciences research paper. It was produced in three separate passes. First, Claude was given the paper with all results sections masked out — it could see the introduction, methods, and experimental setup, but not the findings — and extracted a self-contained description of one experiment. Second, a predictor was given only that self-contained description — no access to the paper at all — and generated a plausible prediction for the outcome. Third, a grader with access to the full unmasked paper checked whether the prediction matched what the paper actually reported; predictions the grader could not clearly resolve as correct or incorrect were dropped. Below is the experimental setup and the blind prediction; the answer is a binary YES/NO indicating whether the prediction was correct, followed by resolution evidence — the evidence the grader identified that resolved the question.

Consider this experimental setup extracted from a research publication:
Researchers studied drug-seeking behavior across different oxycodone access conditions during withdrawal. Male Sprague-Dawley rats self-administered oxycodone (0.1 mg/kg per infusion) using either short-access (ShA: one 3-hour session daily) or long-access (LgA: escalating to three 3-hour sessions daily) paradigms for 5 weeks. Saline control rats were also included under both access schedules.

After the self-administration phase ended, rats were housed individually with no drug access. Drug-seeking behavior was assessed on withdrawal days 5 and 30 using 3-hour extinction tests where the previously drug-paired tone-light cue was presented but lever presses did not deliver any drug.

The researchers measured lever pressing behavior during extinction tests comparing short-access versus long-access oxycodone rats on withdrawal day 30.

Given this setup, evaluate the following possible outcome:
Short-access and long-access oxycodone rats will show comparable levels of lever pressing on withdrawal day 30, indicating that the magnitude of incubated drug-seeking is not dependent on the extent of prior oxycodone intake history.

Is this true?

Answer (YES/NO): NO